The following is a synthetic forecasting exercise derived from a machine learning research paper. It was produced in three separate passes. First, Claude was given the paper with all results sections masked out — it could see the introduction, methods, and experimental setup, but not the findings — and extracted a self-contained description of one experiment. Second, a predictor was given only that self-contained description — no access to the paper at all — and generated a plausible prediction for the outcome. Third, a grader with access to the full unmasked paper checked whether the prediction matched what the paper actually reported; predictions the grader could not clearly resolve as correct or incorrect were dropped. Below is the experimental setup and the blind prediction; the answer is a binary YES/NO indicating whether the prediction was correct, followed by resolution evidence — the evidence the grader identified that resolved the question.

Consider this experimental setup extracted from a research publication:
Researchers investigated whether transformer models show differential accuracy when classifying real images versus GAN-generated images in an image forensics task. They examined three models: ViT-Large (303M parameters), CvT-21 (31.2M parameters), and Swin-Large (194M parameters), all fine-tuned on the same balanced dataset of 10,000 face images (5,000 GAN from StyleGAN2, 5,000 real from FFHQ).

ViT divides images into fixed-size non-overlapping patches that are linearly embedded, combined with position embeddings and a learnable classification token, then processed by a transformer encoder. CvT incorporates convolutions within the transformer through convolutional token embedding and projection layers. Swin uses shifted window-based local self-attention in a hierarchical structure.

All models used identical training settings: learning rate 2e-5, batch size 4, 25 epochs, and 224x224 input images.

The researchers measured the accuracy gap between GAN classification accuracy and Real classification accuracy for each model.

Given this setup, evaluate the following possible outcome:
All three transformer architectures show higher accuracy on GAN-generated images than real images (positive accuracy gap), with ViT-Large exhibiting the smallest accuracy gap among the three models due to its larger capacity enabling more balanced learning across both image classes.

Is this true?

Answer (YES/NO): NO